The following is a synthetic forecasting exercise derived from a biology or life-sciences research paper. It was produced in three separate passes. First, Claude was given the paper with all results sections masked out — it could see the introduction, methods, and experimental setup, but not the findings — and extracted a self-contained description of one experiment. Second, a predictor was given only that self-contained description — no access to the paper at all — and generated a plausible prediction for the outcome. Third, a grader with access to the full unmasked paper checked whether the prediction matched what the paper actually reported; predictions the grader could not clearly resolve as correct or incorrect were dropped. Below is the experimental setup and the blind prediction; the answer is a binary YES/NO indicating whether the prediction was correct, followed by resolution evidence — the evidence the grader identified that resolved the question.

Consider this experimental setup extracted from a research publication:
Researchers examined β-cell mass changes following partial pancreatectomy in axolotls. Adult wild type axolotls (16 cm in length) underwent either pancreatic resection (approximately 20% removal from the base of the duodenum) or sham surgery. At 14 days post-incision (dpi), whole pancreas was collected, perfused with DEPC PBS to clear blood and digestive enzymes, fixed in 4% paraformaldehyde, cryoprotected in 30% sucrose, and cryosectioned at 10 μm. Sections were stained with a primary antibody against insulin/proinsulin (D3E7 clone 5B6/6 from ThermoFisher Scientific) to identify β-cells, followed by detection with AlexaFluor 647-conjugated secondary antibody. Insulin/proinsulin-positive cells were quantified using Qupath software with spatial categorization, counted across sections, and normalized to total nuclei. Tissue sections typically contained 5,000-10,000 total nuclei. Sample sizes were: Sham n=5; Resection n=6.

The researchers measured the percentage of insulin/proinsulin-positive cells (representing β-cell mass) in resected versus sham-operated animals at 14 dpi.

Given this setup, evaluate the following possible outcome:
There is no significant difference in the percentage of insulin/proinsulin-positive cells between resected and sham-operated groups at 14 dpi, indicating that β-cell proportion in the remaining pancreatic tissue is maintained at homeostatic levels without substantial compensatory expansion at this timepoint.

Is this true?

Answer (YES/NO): NO